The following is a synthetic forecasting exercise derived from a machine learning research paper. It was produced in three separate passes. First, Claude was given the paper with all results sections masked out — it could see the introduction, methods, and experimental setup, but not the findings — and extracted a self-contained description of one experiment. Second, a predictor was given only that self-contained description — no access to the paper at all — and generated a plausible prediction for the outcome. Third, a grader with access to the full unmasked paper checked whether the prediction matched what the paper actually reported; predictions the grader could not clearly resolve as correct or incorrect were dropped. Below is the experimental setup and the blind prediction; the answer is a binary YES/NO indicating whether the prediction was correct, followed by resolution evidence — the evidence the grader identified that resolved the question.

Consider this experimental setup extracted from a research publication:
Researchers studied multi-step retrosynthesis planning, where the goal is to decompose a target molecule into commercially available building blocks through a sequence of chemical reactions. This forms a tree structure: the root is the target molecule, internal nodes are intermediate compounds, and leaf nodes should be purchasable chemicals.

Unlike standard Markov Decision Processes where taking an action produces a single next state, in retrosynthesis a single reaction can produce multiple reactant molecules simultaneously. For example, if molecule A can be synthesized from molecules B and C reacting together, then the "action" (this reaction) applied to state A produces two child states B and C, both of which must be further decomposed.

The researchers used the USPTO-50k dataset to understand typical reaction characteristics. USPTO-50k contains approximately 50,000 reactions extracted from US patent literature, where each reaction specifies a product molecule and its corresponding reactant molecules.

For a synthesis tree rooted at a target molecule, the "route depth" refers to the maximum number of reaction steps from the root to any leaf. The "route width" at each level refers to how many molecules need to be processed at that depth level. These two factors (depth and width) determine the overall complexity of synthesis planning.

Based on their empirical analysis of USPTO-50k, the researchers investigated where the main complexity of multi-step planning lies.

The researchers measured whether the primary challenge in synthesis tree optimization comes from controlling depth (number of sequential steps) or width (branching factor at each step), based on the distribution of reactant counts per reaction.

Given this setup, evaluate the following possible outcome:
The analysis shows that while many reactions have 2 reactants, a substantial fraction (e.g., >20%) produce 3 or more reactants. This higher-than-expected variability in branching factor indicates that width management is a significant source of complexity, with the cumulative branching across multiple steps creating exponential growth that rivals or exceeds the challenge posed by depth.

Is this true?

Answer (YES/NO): NO